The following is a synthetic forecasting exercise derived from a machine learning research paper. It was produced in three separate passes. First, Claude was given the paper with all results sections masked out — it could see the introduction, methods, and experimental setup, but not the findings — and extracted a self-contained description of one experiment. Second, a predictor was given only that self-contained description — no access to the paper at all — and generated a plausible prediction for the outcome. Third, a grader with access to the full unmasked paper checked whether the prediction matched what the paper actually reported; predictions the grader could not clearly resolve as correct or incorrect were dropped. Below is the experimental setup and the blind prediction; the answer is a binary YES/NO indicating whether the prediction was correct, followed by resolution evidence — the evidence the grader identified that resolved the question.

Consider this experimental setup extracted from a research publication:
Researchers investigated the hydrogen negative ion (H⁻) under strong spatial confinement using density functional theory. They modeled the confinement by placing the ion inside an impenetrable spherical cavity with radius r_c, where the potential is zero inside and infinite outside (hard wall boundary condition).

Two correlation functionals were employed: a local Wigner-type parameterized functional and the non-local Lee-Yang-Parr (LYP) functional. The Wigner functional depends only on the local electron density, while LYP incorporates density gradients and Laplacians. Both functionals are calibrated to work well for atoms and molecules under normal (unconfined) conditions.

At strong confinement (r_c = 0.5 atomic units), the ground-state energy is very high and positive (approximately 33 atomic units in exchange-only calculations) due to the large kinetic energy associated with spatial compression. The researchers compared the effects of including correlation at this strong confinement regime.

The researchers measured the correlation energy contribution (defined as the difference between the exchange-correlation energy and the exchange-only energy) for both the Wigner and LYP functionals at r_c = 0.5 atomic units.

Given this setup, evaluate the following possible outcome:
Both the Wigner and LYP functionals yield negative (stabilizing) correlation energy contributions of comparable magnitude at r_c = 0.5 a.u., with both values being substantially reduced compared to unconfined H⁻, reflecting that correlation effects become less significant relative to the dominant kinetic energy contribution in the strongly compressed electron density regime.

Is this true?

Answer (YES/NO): NO